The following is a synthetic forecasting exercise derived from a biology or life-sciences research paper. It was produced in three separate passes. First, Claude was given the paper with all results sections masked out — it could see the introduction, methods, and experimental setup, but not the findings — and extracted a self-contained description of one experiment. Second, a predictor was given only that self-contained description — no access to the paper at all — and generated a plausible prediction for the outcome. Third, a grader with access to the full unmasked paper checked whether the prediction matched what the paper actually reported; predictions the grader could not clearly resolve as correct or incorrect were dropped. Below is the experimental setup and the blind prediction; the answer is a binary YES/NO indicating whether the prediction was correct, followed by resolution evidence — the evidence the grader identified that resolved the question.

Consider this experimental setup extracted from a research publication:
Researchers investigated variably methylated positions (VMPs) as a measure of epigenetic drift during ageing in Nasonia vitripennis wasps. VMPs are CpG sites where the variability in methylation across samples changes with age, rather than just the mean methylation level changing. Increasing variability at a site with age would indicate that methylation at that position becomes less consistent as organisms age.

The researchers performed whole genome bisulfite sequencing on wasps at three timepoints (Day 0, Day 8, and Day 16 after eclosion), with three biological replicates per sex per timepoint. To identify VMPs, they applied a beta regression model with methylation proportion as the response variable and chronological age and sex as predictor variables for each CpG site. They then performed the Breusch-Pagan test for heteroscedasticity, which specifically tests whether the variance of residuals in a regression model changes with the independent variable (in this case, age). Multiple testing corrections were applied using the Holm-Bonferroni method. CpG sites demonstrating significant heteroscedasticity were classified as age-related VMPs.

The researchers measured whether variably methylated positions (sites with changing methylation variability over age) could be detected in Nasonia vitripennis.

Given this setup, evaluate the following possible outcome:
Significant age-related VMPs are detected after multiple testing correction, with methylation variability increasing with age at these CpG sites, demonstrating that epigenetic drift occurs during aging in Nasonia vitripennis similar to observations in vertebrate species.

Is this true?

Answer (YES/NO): YES